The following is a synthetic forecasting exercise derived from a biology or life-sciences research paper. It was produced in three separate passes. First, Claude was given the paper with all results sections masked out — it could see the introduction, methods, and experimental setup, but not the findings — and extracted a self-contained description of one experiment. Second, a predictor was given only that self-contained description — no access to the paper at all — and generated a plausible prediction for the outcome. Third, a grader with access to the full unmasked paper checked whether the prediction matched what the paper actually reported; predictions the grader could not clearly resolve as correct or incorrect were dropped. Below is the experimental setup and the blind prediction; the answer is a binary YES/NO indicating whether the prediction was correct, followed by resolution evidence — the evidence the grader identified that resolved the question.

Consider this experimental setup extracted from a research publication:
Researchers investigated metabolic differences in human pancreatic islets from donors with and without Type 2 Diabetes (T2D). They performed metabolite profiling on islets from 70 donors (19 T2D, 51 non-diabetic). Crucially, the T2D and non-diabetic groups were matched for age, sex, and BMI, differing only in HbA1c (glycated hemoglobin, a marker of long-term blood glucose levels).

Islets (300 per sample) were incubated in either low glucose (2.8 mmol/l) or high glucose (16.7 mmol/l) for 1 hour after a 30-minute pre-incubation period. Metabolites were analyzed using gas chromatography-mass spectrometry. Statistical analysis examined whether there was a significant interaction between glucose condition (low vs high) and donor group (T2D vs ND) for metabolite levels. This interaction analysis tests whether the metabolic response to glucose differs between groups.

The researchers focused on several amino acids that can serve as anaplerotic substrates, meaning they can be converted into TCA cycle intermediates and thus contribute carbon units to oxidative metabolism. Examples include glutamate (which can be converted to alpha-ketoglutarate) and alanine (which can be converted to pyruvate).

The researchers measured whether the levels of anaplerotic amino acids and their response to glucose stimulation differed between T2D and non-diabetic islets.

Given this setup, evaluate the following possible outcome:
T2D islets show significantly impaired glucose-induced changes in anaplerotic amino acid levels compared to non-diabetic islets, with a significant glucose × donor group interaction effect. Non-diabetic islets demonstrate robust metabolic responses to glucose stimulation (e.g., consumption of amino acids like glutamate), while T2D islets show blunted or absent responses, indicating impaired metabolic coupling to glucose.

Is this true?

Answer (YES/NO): YES